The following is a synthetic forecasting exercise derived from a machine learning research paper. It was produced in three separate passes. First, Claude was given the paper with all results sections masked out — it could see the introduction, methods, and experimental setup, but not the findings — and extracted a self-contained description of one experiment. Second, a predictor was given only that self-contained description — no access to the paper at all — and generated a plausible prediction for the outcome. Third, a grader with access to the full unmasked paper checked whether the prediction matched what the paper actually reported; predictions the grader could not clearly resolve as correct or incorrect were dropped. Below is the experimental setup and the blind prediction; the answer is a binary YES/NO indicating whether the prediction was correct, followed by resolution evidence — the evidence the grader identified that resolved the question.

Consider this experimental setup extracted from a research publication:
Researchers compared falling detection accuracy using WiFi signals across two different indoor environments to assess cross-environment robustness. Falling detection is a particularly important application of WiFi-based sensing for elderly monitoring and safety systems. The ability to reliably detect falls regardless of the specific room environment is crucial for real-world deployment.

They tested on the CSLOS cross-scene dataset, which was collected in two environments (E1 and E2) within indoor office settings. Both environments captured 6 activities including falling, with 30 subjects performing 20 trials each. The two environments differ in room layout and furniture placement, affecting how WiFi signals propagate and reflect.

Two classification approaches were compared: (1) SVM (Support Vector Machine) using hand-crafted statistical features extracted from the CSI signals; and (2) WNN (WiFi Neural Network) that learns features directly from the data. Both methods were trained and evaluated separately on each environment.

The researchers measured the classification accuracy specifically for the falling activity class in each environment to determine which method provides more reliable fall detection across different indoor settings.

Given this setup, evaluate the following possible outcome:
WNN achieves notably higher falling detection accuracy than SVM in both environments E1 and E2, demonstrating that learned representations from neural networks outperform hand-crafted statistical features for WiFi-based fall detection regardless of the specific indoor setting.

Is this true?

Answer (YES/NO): NO